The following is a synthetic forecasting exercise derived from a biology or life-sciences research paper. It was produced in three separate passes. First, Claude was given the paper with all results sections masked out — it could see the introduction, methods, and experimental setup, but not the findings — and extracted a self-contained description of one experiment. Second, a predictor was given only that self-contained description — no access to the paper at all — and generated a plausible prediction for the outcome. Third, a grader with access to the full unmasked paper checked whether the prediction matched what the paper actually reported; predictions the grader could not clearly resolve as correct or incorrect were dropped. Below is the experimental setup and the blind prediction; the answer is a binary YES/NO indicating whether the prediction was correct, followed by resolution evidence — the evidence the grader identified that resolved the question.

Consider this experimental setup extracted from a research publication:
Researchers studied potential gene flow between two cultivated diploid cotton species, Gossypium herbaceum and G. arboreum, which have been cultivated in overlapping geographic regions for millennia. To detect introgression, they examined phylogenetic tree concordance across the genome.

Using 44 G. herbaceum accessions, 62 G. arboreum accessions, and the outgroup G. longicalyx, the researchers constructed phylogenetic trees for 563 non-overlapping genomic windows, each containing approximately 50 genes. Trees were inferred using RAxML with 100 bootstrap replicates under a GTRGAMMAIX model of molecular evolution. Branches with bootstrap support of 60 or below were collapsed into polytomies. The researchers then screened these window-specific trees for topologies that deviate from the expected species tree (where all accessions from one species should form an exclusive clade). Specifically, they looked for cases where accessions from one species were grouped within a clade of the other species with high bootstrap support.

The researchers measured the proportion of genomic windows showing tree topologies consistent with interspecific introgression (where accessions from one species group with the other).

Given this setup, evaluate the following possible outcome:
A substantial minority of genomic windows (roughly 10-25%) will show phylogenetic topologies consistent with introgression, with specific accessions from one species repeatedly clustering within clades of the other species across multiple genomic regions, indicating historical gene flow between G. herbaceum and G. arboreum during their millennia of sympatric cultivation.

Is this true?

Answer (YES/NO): YES